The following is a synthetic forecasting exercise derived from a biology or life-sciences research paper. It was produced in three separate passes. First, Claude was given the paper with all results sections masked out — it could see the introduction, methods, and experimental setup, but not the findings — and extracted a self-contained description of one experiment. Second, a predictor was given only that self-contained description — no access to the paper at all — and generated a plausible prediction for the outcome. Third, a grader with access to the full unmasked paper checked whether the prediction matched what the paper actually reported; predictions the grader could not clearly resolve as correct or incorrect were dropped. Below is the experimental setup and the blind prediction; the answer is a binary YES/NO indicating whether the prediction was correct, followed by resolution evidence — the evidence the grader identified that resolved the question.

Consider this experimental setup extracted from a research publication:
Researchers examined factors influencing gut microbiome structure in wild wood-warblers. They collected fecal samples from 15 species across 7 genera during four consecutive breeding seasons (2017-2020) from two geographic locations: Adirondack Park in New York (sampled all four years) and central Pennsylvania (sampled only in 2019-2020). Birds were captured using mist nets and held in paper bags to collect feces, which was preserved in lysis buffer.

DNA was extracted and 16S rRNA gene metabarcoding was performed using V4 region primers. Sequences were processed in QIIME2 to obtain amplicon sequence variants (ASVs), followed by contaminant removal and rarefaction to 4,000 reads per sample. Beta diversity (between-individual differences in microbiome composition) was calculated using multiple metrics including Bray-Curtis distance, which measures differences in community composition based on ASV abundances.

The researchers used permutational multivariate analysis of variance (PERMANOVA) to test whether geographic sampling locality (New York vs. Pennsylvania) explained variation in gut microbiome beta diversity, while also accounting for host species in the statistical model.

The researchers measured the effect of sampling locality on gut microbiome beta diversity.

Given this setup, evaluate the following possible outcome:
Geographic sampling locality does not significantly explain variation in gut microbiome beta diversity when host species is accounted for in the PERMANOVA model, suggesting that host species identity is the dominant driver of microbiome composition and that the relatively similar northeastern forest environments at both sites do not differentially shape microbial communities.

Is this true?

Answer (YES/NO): NO